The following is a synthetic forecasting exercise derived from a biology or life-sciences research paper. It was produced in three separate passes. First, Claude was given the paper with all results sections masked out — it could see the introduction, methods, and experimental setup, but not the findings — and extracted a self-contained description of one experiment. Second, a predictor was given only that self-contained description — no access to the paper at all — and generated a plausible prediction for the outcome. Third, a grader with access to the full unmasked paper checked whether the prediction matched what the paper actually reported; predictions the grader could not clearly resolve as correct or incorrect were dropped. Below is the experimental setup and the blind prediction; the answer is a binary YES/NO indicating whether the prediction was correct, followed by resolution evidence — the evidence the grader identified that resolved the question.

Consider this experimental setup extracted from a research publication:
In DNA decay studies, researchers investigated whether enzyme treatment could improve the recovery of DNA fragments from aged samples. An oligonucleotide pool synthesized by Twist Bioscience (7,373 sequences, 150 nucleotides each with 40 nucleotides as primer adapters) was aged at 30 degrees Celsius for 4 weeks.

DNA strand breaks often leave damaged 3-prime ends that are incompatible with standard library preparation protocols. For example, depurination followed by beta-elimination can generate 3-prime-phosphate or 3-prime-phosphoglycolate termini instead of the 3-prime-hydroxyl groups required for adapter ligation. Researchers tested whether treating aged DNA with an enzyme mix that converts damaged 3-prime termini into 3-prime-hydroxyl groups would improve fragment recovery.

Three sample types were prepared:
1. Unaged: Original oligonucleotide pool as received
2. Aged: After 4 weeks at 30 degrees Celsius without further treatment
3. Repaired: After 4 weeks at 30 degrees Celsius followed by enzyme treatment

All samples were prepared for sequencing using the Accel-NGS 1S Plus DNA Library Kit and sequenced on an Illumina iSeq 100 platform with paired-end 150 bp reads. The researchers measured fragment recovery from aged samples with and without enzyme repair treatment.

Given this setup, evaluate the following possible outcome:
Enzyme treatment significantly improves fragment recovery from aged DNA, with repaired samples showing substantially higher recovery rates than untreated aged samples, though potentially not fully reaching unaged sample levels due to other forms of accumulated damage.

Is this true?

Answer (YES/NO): YES